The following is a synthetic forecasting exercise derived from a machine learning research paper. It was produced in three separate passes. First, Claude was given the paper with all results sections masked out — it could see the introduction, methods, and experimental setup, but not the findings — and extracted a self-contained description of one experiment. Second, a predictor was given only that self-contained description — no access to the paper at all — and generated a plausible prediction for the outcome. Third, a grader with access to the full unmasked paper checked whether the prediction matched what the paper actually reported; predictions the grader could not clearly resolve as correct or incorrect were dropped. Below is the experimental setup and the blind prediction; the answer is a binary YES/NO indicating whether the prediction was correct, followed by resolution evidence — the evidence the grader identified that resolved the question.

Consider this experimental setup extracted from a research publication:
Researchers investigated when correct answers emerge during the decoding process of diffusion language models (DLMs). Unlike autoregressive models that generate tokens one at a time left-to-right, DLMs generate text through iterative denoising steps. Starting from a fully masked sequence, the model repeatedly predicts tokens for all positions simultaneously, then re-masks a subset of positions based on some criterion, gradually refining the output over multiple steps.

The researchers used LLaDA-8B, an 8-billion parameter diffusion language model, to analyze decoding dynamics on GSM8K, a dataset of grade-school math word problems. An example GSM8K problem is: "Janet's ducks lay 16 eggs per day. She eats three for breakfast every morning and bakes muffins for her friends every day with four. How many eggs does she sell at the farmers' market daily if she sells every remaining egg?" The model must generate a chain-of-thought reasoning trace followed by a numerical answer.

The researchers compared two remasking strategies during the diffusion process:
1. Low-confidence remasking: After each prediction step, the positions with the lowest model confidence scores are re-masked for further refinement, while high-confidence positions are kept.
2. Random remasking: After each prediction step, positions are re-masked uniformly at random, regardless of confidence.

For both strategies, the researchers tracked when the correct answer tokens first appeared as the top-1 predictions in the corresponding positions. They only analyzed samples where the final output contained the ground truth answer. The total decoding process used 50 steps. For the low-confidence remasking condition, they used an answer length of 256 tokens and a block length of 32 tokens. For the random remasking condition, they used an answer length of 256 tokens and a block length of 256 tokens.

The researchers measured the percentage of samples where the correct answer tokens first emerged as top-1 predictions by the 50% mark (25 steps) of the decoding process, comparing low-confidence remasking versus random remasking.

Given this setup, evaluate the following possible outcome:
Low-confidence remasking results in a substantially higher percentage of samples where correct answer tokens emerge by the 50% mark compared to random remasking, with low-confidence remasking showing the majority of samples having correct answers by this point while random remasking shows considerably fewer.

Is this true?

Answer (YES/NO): NO